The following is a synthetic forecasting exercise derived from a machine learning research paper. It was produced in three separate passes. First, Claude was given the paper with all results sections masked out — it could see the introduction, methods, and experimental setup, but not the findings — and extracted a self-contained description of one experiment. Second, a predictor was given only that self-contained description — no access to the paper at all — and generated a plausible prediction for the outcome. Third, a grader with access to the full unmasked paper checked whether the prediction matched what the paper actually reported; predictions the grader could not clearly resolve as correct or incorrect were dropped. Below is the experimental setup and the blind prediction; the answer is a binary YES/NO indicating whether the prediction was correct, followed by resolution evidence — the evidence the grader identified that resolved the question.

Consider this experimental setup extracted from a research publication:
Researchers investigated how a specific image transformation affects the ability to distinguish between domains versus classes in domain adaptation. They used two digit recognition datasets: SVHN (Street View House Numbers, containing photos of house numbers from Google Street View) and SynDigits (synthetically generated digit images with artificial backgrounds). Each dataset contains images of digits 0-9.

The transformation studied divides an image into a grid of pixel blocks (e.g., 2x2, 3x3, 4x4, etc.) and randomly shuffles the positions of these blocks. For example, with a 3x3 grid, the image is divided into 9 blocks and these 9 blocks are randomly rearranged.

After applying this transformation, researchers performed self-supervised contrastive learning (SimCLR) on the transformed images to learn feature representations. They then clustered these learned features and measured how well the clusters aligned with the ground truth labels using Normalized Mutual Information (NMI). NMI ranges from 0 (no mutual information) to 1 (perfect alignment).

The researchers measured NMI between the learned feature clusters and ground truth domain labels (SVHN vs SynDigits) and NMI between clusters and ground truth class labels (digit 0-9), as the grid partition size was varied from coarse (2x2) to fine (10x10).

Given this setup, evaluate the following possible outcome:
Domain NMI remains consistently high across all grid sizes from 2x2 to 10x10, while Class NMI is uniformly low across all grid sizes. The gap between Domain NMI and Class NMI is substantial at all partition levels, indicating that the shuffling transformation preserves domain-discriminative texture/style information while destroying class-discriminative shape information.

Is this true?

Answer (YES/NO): NO